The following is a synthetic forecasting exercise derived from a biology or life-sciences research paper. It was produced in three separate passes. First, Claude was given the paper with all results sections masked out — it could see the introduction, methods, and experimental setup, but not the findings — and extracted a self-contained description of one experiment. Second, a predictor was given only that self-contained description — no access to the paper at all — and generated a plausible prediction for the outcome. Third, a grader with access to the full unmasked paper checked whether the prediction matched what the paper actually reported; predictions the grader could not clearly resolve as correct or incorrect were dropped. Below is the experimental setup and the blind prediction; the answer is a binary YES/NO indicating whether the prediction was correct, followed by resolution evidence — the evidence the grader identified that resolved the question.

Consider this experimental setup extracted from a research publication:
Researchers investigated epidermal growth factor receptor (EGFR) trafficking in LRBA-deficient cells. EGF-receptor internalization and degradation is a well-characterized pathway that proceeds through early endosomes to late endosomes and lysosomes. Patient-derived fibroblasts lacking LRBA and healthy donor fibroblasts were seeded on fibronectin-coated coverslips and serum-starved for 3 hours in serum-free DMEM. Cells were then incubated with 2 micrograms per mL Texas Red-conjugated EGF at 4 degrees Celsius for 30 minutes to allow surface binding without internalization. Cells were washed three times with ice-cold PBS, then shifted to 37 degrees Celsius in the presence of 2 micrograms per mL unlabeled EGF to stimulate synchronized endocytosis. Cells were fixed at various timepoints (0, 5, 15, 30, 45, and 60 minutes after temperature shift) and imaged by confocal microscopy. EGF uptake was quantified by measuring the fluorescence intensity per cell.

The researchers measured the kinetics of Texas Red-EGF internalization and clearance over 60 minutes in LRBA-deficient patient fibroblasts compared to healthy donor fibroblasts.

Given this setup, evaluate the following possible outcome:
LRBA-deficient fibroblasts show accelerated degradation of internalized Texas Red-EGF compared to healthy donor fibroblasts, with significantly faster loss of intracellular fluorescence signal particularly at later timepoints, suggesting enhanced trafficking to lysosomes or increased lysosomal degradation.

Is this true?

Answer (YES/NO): NO